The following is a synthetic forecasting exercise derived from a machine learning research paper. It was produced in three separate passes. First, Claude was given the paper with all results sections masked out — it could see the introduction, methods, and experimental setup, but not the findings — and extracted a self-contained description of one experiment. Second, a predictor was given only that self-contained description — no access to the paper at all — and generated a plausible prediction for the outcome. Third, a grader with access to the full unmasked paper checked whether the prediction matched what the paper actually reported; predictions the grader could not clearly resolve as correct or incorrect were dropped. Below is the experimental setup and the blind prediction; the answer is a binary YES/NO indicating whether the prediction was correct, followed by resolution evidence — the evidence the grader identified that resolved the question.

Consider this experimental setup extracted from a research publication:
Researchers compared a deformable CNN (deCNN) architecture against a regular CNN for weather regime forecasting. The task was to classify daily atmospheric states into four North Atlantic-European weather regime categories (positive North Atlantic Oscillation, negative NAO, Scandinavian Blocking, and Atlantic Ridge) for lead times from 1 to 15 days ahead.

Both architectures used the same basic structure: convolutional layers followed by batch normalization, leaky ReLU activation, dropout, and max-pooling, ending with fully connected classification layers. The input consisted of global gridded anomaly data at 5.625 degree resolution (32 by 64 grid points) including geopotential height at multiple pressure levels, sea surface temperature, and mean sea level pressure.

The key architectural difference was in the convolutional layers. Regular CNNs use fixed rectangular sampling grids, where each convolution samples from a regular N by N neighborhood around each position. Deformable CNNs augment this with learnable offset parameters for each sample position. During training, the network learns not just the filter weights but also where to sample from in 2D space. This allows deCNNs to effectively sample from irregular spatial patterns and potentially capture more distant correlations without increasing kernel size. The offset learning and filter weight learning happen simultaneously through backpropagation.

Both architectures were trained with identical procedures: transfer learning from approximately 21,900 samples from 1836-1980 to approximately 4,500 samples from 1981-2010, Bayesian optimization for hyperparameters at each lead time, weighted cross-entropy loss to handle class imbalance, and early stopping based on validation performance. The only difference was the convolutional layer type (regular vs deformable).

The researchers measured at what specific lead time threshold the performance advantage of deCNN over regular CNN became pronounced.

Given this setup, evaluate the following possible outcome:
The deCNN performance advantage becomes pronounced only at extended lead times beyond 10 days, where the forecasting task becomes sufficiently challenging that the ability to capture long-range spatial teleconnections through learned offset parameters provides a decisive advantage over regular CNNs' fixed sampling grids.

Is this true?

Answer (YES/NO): NO